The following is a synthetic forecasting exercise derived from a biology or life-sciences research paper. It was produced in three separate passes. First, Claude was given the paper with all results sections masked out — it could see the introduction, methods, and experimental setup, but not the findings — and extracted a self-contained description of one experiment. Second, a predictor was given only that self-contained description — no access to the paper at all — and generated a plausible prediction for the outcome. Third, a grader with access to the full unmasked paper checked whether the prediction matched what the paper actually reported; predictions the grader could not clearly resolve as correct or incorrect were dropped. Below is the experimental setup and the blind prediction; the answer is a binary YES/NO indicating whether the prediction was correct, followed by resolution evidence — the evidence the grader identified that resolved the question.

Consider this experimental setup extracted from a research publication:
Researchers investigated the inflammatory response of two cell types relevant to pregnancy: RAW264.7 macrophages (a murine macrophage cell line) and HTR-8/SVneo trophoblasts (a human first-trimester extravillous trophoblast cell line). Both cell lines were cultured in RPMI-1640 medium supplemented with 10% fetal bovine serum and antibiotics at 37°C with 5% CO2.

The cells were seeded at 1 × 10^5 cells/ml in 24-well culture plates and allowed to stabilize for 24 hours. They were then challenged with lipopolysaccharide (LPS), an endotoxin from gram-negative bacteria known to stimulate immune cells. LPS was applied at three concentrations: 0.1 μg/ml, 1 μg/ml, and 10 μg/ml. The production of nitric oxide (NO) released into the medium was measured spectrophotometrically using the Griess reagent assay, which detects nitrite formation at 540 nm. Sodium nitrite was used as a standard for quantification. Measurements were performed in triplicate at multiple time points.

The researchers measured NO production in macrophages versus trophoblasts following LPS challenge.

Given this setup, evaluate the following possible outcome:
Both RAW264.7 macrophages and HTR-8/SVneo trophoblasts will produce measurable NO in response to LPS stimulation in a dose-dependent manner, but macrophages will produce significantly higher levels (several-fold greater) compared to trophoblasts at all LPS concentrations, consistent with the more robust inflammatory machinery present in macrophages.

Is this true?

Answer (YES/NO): NO